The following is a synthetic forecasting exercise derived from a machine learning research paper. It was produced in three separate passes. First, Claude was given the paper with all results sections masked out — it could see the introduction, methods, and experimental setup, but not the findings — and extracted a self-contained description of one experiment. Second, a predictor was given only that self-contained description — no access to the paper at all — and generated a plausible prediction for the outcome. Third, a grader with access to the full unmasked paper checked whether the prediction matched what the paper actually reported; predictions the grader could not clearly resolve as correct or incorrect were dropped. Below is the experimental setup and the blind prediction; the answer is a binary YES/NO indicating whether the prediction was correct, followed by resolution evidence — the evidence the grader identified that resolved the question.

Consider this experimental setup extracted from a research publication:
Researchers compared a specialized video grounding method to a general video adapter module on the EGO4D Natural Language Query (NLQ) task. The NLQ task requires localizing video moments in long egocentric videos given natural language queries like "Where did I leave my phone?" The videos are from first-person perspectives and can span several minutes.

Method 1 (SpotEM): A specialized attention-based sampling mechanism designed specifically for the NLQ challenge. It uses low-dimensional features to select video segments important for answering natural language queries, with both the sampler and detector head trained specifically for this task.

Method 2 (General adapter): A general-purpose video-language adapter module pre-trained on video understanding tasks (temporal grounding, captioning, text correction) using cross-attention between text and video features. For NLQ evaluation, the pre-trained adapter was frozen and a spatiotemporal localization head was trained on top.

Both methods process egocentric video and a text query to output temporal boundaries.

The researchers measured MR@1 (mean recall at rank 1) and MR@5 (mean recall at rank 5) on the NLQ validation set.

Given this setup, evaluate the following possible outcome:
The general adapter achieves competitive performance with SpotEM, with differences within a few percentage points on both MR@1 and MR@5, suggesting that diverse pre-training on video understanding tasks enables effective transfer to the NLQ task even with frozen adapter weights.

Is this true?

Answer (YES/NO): YES